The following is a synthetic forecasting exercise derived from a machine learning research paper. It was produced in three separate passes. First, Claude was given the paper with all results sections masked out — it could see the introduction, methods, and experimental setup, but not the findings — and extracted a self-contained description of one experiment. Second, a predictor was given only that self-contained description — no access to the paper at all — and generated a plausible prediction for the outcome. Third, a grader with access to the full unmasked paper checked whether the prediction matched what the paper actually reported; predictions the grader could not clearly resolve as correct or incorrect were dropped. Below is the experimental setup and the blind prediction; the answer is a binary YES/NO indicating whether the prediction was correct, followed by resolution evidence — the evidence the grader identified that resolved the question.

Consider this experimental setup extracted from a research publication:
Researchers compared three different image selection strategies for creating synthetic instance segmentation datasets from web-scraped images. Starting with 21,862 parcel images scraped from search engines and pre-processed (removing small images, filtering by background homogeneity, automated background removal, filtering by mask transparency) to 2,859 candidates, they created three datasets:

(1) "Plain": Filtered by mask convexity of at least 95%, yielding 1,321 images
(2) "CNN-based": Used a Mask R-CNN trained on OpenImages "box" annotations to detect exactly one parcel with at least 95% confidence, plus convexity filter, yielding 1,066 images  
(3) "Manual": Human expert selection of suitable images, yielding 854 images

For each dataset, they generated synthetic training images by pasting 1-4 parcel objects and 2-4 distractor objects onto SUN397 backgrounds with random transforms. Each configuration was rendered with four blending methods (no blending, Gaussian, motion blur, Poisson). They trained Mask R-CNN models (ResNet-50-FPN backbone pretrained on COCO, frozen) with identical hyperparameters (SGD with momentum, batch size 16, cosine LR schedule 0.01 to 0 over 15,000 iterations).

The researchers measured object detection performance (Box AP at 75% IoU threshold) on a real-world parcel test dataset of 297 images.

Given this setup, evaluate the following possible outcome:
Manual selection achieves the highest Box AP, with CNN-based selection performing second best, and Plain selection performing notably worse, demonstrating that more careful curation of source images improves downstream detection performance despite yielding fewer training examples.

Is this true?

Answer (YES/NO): NO